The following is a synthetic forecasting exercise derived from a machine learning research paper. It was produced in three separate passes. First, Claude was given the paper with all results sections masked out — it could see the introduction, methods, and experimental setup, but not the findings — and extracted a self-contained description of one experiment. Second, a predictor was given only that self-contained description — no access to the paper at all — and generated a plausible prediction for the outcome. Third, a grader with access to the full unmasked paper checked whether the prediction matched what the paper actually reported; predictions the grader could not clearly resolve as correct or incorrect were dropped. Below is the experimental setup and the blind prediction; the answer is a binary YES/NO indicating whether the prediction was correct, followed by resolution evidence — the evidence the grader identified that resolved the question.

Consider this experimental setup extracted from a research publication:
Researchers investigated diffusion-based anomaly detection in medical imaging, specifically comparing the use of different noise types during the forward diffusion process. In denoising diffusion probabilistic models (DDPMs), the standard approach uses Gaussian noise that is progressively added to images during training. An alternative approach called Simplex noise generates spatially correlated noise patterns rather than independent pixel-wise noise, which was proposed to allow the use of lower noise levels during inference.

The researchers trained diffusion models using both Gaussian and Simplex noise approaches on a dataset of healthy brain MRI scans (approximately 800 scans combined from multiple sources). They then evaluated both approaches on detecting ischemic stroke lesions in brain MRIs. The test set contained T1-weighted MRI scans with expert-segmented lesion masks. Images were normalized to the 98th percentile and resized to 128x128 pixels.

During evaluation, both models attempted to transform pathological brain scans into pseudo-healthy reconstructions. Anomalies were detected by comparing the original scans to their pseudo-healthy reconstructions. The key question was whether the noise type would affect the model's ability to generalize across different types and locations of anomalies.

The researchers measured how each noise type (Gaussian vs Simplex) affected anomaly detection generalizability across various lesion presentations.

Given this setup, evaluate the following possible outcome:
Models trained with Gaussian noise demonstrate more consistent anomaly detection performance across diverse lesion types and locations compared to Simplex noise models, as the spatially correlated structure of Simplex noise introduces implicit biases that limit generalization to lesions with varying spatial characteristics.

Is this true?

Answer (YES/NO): YES